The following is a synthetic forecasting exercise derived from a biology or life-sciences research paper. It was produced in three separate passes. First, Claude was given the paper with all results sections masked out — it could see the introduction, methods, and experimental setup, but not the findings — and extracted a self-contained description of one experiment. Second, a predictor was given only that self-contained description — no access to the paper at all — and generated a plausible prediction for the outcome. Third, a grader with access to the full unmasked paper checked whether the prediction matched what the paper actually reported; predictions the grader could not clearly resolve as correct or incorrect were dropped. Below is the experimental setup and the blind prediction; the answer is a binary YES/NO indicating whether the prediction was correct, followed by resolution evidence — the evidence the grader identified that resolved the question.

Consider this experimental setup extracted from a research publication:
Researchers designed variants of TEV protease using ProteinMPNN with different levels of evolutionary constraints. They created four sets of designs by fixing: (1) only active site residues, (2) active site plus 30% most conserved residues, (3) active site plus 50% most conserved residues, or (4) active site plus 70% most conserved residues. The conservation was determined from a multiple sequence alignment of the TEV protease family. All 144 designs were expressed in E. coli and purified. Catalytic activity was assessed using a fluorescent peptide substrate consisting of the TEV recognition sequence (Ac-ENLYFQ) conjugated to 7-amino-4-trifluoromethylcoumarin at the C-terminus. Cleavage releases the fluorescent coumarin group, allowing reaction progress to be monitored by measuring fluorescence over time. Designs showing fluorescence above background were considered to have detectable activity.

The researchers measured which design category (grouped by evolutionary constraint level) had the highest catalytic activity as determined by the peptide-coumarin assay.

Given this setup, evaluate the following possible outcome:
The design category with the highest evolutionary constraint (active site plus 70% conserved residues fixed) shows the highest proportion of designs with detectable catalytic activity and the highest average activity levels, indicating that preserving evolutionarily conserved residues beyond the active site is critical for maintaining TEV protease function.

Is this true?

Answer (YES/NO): NO